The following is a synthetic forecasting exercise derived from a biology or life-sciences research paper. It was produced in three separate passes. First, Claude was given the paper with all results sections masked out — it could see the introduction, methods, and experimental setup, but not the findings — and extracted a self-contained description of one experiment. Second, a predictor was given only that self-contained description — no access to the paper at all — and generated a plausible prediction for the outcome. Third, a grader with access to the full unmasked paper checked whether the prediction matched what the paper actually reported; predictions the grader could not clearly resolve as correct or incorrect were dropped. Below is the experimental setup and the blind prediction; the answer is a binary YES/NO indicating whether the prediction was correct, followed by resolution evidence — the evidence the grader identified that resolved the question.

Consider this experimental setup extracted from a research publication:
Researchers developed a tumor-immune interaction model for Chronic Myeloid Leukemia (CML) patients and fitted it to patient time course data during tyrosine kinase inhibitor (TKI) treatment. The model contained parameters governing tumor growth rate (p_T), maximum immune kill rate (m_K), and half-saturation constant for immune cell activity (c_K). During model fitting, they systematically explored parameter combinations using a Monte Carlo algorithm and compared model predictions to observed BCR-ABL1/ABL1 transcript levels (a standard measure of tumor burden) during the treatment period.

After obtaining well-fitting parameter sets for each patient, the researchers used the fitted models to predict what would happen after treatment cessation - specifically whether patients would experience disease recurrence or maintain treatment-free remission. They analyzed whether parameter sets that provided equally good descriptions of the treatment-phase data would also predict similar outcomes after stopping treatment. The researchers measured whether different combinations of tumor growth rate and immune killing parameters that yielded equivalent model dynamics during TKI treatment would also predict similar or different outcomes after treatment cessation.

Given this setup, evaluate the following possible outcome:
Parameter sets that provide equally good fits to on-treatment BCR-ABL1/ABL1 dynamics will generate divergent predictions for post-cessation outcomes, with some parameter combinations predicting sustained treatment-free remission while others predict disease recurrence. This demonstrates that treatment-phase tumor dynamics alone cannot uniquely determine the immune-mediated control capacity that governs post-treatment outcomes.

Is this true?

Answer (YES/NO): YES